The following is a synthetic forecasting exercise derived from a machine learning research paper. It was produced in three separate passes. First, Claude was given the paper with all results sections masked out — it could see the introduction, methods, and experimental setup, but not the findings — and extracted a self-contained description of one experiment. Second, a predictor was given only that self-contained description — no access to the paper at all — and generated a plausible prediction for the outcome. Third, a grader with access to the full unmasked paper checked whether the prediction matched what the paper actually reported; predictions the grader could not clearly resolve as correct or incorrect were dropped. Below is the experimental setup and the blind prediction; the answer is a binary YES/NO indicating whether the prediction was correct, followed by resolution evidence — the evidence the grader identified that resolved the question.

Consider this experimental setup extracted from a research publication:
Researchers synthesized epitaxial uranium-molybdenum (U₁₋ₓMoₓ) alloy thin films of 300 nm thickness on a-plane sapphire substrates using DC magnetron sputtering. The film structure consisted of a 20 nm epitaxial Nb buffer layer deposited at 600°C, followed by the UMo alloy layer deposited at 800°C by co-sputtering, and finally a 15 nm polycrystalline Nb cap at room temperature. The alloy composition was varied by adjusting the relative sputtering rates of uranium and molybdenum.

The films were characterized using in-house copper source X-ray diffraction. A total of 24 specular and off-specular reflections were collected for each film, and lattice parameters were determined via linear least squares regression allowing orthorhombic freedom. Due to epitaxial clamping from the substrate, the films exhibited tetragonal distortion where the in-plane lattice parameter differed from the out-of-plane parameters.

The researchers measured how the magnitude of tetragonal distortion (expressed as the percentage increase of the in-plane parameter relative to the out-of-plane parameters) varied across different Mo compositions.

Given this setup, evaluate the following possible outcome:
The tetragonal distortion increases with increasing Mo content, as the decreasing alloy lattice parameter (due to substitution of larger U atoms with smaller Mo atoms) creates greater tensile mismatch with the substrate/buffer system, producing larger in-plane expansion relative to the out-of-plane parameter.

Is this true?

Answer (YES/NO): NO